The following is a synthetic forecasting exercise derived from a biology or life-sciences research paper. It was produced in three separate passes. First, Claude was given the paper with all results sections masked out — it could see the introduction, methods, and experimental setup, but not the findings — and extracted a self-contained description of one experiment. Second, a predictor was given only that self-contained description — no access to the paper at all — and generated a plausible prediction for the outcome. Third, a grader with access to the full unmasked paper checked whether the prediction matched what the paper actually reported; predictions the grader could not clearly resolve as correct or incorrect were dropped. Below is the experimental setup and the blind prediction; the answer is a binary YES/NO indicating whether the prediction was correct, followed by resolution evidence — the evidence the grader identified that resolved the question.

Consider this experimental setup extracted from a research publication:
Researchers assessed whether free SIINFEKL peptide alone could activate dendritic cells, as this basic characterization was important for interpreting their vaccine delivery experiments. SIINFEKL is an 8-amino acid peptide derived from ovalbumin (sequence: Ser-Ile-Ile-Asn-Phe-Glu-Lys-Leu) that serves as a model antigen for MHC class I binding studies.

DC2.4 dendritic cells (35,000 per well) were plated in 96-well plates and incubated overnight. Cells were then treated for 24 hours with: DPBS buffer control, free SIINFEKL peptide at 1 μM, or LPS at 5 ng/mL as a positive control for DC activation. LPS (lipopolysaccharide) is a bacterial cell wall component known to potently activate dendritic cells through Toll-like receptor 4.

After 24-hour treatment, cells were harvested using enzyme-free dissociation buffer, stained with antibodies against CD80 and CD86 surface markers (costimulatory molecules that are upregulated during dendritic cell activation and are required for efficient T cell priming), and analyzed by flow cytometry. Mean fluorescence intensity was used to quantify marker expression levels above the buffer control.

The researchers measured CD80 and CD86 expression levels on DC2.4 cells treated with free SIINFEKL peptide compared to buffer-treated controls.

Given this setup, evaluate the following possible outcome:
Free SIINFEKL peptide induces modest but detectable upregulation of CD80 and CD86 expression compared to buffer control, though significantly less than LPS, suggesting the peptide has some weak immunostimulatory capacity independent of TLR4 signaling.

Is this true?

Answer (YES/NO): NO